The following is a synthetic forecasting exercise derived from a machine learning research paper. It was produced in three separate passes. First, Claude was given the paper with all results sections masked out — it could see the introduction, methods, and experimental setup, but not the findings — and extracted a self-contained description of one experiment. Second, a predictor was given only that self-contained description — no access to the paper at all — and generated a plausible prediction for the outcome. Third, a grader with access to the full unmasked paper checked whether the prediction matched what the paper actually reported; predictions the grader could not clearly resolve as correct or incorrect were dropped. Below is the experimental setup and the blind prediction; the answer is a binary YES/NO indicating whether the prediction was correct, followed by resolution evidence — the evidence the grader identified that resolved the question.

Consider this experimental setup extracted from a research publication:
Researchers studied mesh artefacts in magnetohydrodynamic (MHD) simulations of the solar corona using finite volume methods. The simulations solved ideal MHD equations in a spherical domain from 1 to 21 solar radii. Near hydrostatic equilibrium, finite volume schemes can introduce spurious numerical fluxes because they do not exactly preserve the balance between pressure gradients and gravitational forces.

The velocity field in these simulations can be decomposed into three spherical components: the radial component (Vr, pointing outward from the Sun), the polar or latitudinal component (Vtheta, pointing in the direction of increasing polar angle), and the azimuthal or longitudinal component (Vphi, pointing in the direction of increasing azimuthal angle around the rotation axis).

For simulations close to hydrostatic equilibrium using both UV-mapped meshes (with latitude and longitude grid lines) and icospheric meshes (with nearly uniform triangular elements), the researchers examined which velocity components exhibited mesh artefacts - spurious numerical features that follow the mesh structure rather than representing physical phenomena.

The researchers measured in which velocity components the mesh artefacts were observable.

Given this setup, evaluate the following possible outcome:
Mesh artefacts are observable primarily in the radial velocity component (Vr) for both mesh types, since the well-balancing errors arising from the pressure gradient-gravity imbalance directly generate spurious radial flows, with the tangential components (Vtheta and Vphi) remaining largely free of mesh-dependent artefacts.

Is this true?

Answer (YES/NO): NO